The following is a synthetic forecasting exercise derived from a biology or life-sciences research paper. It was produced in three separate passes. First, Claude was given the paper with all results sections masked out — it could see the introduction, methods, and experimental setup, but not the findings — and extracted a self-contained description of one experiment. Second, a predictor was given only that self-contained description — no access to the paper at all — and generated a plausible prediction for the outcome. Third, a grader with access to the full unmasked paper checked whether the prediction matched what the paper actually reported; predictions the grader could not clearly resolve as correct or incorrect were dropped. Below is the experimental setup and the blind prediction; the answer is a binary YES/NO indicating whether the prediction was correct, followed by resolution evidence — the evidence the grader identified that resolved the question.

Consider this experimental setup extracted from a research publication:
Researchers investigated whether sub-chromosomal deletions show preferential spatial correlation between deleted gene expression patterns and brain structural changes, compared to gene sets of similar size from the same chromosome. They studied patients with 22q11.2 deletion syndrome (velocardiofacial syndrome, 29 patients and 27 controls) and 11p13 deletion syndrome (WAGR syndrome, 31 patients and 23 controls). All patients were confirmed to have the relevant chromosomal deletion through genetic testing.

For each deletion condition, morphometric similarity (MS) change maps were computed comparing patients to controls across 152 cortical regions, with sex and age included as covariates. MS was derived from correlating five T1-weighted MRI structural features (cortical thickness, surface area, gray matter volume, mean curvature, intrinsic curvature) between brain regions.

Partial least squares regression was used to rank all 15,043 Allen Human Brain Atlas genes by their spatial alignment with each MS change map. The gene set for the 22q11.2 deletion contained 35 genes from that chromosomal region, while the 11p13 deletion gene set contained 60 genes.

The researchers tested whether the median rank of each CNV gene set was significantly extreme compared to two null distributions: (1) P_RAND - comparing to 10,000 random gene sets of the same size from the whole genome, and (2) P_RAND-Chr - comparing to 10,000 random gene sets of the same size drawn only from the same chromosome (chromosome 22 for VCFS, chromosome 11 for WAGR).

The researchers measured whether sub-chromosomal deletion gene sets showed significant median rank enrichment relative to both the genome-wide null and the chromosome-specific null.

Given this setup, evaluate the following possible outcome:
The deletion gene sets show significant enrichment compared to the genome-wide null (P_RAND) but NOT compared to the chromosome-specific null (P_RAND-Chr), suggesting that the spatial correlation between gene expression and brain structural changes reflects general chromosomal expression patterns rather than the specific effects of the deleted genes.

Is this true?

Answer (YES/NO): NO